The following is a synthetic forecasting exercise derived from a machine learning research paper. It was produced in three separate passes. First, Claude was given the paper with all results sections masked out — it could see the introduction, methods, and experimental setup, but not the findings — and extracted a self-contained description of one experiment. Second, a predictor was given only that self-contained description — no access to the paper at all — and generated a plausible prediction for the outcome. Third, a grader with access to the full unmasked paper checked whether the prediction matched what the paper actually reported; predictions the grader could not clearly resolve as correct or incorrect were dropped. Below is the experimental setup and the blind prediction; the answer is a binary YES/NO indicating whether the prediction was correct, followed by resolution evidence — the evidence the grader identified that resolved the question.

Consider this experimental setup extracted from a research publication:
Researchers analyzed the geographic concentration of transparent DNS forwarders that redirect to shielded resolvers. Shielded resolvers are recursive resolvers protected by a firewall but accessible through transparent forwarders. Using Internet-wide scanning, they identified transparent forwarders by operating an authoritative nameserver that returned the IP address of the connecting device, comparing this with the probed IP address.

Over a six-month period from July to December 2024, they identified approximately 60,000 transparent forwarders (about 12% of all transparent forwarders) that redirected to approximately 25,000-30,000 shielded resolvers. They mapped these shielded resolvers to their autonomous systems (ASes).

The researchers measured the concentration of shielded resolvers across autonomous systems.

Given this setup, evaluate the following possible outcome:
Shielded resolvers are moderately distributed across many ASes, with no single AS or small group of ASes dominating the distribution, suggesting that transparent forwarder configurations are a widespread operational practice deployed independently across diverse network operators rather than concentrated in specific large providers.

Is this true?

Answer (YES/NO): NO